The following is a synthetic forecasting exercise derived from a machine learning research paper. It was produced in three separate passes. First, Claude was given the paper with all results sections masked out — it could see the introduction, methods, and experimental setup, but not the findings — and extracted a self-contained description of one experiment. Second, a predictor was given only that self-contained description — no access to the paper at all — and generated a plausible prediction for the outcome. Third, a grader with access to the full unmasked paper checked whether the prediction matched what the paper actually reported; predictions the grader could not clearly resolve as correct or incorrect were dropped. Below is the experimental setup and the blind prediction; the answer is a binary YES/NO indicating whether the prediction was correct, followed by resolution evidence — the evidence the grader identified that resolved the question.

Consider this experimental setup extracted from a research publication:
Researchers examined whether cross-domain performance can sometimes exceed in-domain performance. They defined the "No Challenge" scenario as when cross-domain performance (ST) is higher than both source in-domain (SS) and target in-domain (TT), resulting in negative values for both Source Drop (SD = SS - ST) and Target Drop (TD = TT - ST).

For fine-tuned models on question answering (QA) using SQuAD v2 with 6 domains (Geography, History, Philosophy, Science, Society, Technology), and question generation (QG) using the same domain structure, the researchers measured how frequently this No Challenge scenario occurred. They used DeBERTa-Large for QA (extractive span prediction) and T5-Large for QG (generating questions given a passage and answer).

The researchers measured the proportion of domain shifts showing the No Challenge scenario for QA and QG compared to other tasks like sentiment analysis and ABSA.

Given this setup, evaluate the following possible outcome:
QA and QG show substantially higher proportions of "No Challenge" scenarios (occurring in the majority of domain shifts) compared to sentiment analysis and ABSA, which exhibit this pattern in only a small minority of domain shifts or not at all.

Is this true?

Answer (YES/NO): NO